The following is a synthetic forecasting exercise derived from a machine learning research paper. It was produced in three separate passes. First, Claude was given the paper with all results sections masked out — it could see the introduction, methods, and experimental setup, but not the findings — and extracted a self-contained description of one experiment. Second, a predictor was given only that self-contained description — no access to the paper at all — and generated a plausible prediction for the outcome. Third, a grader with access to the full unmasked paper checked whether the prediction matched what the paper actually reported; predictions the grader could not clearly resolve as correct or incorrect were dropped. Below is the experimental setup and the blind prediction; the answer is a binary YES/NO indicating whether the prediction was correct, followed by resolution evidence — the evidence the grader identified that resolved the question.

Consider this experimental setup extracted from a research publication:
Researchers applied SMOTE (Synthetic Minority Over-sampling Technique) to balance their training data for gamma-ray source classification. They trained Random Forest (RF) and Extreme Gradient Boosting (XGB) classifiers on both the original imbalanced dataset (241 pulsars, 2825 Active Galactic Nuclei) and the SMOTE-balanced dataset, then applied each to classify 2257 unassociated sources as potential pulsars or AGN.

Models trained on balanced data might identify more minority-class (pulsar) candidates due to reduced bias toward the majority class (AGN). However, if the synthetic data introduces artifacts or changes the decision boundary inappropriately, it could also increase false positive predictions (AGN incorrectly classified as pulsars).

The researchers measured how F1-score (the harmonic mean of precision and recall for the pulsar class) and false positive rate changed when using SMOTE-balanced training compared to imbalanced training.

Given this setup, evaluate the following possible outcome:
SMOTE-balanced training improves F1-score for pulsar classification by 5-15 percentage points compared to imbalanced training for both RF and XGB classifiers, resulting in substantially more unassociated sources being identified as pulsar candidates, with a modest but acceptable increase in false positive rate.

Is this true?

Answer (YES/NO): NO